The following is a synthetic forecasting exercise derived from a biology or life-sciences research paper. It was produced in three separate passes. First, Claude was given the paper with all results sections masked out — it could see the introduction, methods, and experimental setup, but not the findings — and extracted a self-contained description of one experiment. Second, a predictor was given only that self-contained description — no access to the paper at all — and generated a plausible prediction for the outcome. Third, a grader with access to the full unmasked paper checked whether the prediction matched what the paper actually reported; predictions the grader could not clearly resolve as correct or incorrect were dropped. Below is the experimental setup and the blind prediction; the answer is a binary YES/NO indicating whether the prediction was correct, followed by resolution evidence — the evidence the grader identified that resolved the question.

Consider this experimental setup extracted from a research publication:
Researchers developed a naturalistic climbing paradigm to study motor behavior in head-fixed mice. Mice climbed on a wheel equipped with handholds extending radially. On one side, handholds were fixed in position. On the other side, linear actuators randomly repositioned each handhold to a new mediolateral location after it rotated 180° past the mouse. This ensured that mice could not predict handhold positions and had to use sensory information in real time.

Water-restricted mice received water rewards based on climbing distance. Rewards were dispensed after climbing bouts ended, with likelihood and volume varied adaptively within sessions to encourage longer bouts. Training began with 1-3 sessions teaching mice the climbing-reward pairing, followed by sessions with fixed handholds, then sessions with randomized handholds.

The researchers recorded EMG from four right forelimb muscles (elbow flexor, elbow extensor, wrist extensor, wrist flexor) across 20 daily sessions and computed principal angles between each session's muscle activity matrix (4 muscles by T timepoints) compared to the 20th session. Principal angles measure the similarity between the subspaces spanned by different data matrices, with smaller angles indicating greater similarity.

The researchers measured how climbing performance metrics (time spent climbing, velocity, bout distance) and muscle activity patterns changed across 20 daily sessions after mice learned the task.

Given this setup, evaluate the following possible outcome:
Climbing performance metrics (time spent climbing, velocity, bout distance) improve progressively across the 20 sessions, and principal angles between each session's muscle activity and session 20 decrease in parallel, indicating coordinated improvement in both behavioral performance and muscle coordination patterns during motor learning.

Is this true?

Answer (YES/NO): NO